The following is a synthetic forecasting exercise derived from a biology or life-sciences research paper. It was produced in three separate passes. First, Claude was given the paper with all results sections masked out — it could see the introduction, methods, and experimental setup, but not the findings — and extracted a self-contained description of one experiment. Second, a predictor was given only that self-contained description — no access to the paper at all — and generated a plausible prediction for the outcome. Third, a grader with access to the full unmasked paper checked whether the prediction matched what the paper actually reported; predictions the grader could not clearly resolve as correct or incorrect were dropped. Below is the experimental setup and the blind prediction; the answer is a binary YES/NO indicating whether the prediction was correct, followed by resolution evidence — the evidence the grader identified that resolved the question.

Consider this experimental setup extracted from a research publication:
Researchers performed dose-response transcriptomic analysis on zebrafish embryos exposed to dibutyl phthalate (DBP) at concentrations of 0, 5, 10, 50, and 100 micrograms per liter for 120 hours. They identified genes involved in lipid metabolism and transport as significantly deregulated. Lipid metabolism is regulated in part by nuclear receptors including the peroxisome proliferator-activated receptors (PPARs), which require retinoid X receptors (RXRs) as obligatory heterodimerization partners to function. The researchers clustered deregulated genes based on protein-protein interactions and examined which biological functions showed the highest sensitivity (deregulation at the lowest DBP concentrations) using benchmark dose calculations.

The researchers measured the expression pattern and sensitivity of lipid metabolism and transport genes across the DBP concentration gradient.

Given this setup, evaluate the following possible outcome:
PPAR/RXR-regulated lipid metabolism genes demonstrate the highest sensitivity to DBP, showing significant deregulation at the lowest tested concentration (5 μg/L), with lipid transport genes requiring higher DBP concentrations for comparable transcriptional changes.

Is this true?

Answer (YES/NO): NO